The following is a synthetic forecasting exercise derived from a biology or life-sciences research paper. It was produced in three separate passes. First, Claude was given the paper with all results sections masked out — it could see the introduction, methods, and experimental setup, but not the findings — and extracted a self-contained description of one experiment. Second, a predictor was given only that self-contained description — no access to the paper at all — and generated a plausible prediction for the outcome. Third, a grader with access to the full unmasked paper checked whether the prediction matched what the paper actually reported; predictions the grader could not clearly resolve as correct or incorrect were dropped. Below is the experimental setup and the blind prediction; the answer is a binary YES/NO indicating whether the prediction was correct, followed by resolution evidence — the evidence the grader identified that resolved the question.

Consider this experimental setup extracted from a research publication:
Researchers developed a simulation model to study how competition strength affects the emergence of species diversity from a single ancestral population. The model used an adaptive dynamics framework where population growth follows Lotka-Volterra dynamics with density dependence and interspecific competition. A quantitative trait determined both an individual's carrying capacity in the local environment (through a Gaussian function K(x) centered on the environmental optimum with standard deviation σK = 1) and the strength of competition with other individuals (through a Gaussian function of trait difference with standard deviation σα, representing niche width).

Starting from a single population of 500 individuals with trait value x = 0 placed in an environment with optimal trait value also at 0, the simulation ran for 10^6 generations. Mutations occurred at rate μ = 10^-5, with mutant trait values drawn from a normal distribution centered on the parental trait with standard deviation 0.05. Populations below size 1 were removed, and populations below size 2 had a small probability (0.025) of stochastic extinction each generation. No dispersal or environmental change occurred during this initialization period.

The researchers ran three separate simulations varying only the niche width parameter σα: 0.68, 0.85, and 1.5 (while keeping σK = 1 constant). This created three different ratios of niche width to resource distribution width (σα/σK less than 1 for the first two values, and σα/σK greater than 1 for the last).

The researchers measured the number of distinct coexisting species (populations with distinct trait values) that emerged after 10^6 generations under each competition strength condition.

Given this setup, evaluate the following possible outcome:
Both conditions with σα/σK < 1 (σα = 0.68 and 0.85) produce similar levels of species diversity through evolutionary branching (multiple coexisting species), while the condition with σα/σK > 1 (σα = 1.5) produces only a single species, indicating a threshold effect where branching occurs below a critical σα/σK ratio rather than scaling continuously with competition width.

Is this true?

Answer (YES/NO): NO